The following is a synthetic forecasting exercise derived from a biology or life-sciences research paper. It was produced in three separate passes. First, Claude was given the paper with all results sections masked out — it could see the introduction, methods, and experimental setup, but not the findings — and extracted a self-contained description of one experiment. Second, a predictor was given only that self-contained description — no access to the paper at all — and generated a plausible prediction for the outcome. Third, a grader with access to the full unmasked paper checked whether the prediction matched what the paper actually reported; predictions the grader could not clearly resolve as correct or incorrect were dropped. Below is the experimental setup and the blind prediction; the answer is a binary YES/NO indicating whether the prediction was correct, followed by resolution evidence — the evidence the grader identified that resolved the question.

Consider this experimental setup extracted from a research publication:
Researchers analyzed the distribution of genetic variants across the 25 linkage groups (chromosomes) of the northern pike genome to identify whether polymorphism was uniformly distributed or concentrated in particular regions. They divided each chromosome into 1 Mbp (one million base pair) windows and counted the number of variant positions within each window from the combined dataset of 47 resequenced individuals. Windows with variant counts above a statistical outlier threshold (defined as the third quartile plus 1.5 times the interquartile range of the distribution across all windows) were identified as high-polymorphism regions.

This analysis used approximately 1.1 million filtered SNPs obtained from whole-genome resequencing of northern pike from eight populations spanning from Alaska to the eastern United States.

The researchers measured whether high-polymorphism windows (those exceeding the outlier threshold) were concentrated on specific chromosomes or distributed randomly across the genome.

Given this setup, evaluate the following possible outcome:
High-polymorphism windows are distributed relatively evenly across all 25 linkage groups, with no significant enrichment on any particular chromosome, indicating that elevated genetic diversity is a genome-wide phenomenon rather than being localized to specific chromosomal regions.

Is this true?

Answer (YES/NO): NO